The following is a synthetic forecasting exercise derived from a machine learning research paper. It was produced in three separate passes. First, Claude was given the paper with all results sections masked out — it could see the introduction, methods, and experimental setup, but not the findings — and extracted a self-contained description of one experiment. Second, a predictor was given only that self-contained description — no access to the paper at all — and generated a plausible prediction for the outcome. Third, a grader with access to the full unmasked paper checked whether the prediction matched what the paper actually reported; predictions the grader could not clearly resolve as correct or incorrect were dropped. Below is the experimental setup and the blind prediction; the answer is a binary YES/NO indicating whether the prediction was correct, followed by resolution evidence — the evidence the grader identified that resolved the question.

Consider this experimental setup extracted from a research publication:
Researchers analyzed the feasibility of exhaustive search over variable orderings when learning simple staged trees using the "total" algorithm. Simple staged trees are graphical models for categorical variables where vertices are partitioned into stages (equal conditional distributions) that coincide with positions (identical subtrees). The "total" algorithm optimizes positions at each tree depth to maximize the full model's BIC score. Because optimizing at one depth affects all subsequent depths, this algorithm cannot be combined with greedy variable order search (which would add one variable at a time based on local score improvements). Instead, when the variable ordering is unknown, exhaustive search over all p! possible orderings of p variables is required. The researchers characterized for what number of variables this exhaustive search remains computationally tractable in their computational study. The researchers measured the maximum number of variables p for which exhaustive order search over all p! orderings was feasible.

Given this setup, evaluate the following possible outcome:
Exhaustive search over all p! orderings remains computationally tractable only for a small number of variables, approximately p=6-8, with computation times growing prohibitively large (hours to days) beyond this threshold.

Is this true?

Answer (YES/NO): NO